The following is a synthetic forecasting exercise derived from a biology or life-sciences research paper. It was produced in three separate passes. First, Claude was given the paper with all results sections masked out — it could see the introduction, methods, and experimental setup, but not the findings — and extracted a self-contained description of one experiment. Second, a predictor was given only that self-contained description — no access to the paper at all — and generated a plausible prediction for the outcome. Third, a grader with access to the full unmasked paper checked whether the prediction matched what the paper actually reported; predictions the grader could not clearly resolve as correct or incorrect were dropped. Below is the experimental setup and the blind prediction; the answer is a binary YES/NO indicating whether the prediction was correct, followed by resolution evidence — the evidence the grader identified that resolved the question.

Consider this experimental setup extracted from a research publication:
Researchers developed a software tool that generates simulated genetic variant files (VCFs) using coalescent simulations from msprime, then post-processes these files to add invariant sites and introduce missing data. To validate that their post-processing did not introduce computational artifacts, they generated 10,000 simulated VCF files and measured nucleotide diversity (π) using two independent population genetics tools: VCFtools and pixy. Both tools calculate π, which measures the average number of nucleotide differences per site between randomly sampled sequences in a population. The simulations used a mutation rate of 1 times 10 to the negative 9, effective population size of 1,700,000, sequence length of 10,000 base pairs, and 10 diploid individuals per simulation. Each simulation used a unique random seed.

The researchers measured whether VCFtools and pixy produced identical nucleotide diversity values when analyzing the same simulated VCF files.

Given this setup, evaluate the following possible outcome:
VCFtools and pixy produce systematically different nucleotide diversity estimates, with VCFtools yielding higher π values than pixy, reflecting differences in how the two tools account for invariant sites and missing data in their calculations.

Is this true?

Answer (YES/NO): NO